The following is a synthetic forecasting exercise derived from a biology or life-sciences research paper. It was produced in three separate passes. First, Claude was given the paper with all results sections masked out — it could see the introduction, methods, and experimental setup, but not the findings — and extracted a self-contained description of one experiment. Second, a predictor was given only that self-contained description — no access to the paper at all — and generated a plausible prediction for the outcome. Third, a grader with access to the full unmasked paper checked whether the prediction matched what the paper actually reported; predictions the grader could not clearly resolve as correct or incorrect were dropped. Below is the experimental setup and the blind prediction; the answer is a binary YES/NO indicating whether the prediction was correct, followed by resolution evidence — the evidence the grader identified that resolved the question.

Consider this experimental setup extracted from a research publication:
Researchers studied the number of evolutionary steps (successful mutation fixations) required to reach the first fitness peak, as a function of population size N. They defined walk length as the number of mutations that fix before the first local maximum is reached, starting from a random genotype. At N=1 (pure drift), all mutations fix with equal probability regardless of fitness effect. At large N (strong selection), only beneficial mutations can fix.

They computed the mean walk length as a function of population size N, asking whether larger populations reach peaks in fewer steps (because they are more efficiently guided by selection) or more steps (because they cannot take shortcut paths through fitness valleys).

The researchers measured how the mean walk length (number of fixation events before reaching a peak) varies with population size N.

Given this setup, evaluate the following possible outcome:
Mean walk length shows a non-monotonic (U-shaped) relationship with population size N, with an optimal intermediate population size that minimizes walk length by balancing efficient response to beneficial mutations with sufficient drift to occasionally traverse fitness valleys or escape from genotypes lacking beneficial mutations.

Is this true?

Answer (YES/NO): NO